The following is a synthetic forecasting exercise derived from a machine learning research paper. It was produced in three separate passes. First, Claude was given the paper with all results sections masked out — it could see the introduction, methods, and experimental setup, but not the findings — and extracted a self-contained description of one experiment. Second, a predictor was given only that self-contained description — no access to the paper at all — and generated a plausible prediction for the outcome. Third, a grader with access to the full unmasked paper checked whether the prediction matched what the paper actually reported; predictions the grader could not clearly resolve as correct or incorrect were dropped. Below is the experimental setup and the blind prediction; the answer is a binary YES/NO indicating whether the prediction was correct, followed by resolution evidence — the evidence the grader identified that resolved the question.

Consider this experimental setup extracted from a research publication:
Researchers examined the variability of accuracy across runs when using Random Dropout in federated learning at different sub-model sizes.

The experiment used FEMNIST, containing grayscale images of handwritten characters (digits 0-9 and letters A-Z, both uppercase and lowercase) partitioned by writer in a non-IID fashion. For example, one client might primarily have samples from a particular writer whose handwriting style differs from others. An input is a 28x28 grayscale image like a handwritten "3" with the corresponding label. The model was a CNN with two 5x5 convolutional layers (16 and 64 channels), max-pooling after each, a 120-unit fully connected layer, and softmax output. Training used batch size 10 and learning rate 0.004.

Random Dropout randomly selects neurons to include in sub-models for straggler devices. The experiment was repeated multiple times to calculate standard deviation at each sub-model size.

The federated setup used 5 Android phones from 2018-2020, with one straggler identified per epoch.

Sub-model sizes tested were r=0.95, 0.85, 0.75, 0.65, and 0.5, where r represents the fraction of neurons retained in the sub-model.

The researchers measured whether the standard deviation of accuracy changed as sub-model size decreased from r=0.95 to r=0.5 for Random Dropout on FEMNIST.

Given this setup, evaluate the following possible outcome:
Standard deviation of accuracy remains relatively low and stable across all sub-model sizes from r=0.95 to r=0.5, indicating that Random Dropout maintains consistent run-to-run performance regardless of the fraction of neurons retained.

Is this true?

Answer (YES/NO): NO